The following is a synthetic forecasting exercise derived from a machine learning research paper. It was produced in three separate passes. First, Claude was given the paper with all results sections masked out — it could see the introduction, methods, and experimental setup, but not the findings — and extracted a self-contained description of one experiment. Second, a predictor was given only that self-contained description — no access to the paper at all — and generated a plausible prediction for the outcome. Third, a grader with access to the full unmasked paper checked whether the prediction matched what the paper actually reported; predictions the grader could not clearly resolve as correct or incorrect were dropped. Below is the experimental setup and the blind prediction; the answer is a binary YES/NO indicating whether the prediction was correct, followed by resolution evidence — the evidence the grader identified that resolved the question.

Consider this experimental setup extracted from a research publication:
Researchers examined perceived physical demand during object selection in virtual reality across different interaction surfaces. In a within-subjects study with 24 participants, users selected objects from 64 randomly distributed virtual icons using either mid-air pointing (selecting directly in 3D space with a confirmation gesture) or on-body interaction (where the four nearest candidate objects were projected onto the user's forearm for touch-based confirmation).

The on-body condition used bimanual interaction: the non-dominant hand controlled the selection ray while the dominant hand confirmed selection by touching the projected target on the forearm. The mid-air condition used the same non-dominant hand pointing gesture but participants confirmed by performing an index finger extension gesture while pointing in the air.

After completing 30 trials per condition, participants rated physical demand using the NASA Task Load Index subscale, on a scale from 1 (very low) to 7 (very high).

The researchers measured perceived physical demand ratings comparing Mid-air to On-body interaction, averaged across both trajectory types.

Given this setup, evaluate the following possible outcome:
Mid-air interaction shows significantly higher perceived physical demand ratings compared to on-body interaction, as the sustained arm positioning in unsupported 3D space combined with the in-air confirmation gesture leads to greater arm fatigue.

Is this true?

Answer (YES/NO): YES